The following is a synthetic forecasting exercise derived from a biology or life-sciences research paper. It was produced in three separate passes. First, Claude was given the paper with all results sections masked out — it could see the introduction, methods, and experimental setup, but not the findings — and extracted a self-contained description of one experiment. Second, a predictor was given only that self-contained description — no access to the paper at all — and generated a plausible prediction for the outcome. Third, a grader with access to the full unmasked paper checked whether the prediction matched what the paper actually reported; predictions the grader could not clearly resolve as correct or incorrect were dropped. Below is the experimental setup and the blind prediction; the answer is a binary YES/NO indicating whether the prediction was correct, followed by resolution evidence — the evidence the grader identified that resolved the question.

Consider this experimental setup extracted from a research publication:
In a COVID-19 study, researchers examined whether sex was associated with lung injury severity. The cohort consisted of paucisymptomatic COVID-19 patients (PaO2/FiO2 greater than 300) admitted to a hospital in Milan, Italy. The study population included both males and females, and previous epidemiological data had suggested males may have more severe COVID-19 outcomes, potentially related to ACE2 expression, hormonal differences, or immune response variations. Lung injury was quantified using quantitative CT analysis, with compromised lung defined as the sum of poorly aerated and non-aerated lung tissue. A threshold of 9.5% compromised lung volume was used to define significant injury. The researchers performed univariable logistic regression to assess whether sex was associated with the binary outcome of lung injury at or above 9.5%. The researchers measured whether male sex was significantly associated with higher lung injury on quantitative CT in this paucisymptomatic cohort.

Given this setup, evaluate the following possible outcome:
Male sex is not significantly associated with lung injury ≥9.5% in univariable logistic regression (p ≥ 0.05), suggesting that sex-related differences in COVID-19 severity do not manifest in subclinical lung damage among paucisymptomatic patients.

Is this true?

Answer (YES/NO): YES